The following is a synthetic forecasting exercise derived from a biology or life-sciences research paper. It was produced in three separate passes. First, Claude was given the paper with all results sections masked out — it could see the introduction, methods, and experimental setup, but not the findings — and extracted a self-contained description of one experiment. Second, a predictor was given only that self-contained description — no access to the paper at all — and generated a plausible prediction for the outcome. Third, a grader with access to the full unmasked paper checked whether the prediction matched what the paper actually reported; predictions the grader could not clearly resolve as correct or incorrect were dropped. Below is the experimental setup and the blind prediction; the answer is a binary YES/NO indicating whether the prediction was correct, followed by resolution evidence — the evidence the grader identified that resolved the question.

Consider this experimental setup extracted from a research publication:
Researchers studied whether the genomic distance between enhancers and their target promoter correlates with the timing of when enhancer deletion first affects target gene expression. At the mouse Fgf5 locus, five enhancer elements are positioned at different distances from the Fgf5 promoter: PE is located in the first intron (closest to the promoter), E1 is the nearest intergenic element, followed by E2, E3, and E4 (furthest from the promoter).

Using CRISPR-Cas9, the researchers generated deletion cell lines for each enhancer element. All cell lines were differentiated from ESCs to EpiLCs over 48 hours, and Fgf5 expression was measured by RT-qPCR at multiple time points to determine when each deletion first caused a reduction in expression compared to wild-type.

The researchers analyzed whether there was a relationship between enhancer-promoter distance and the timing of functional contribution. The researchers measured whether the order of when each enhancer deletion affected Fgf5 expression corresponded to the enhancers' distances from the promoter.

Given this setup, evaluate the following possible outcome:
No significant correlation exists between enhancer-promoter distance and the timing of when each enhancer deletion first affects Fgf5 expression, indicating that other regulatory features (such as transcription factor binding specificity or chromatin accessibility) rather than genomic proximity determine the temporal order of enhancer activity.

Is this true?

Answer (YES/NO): NO